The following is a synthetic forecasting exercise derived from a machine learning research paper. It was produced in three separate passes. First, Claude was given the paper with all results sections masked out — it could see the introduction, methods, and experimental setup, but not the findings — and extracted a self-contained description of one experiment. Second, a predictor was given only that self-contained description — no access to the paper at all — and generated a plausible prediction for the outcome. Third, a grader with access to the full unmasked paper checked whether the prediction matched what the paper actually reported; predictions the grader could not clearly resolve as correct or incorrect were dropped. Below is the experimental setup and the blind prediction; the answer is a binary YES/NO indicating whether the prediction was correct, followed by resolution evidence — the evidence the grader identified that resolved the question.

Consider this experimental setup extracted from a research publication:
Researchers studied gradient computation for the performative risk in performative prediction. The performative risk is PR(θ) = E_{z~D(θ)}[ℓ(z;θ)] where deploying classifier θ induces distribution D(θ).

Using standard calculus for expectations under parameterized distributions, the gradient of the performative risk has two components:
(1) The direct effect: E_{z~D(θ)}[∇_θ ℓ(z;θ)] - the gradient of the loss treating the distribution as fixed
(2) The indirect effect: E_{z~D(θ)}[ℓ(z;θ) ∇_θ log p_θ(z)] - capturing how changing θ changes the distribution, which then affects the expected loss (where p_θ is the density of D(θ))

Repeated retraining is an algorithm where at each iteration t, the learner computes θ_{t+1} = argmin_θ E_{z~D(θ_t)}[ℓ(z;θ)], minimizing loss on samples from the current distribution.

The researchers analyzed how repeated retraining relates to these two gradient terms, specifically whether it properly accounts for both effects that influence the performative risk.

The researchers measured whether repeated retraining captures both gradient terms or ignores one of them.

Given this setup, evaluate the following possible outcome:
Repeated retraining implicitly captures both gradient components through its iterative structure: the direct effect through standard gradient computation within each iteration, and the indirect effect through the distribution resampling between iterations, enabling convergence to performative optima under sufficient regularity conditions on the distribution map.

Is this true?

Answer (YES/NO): NO